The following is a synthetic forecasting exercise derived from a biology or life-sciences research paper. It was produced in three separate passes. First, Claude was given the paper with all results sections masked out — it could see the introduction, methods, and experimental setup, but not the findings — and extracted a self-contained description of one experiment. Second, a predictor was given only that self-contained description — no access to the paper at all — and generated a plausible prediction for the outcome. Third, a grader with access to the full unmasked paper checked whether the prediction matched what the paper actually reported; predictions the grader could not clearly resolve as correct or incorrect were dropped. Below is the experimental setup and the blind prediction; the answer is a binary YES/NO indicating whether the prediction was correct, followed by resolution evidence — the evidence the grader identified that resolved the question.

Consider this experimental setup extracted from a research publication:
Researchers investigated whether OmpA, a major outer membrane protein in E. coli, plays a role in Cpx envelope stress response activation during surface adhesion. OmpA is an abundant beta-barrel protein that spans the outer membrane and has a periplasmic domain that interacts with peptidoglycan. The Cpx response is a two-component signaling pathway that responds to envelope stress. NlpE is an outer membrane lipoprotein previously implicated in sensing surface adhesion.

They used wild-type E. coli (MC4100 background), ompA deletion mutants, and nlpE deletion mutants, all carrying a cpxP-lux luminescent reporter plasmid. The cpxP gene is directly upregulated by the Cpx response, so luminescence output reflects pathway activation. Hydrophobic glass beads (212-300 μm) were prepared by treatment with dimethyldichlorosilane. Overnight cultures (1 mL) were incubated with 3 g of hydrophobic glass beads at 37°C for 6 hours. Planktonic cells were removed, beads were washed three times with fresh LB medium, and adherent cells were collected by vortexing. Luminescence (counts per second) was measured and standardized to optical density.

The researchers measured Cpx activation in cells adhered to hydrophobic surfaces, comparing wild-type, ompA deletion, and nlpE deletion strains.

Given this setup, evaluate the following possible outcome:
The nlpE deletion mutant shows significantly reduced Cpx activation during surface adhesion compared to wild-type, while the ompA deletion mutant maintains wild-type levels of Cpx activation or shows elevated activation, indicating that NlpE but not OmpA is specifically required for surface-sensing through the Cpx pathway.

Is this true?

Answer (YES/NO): NO